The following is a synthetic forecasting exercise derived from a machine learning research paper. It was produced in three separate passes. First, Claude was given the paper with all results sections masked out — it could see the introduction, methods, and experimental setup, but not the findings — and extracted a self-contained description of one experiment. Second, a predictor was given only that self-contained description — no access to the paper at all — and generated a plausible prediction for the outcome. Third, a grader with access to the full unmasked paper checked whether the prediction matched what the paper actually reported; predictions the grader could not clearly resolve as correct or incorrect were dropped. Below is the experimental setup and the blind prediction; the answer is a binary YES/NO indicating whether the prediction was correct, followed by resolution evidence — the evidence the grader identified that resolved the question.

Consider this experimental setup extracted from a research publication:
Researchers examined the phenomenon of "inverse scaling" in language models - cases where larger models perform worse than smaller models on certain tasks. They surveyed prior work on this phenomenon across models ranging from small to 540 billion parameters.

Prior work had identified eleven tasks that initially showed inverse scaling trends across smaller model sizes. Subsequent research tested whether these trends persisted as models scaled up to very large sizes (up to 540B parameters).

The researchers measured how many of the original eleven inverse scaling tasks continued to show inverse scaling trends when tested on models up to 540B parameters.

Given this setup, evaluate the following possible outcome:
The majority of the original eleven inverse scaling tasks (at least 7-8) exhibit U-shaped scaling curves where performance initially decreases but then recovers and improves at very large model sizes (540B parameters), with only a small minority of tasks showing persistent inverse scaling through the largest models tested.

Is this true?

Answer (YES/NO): YES